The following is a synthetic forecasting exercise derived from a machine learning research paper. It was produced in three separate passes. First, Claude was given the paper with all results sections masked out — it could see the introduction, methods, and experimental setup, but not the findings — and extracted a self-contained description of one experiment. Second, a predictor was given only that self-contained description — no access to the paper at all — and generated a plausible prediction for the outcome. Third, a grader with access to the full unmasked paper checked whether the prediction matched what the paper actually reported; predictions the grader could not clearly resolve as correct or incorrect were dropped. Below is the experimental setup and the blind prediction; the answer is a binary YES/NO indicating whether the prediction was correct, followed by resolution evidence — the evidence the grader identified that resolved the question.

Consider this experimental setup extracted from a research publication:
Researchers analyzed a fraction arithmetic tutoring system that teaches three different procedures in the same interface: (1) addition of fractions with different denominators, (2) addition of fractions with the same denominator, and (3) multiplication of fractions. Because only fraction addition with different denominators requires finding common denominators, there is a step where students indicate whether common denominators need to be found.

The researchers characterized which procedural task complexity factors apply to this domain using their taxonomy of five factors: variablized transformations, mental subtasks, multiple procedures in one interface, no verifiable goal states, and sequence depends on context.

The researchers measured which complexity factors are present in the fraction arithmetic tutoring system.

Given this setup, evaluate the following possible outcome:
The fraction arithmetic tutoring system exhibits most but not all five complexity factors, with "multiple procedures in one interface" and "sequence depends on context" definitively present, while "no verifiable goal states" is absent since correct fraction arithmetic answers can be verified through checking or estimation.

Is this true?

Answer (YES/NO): NO